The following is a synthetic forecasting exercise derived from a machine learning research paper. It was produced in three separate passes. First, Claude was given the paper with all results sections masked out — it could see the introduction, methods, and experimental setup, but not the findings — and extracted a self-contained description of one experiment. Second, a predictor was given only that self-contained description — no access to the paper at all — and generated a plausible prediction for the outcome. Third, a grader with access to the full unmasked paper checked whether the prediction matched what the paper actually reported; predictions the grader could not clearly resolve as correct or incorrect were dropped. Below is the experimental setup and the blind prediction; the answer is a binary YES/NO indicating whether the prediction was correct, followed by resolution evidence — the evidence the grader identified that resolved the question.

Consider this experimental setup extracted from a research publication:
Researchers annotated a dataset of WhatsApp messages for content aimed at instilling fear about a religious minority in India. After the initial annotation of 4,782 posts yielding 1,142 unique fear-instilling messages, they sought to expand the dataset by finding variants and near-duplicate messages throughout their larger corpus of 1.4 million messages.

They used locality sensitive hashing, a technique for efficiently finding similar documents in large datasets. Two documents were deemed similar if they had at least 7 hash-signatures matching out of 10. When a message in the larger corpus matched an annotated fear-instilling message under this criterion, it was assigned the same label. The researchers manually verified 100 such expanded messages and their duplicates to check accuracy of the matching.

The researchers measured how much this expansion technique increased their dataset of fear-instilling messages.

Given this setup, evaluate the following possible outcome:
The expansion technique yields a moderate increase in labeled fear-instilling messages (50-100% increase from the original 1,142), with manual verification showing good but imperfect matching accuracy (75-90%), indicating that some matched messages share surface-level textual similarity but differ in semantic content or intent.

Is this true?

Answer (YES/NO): NO